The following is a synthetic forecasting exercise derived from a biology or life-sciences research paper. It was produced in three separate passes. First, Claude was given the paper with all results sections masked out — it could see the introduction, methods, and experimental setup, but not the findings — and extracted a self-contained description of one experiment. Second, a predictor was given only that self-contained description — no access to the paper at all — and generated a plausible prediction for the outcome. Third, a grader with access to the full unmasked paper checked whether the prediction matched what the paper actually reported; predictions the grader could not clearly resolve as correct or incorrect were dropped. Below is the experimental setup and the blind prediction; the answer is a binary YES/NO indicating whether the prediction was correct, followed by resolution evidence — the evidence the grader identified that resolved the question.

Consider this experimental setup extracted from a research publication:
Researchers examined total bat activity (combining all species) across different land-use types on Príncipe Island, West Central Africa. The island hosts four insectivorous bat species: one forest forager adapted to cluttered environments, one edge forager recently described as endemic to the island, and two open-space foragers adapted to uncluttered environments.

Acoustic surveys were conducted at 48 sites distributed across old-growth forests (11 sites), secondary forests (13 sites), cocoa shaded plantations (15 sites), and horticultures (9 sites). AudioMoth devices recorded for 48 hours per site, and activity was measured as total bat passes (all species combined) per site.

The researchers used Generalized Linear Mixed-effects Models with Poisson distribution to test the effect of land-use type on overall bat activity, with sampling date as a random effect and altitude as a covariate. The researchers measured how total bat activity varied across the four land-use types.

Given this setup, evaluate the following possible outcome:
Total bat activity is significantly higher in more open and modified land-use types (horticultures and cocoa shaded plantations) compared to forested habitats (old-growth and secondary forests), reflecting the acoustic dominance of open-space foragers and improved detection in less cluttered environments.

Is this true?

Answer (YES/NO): NO